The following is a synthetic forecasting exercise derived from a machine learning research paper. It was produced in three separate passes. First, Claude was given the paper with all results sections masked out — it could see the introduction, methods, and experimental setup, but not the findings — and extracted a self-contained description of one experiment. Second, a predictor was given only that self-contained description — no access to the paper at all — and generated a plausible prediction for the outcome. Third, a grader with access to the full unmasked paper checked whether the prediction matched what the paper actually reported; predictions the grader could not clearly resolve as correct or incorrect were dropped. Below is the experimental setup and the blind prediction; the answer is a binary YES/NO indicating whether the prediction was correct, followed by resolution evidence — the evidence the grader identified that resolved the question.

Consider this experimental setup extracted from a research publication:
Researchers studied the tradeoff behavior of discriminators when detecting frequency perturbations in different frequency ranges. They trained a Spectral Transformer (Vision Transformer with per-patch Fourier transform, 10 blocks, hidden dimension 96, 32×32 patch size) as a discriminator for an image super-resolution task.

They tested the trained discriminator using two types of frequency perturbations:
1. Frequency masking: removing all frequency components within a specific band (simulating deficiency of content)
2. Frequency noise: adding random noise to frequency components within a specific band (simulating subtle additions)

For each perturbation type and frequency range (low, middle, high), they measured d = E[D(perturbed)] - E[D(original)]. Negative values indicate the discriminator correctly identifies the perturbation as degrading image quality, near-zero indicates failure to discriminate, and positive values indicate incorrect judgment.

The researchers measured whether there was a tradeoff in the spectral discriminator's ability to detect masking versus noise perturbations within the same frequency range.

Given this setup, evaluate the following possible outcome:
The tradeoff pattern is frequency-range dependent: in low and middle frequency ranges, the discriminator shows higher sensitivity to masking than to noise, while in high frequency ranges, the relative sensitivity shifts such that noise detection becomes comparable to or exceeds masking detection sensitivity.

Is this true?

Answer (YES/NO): NO